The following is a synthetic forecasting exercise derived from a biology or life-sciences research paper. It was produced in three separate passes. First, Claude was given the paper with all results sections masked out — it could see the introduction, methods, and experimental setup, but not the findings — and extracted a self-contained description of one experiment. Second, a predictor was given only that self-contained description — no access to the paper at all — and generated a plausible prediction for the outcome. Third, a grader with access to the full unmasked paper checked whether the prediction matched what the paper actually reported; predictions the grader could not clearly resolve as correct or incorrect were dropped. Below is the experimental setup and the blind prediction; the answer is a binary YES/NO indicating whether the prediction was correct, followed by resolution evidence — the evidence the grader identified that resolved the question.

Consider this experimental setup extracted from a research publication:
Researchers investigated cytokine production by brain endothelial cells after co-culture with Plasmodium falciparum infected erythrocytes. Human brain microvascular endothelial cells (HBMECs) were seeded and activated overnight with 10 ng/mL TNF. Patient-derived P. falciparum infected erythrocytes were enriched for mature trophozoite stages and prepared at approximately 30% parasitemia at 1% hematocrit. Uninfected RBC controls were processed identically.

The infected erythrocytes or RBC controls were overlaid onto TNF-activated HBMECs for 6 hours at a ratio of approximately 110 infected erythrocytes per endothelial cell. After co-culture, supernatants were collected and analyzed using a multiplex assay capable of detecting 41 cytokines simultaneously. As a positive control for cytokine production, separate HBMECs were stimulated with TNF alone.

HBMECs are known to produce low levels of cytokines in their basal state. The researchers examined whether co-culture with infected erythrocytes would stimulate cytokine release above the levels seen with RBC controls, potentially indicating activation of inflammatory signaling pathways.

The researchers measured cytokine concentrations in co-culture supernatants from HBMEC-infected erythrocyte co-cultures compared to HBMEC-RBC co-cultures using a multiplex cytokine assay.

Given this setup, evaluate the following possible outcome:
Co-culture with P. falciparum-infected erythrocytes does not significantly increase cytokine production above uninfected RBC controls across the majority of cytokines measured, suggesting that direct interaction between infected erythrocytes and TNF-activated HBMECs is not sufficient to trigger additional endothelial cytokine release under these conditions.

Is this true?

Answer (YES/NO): YES